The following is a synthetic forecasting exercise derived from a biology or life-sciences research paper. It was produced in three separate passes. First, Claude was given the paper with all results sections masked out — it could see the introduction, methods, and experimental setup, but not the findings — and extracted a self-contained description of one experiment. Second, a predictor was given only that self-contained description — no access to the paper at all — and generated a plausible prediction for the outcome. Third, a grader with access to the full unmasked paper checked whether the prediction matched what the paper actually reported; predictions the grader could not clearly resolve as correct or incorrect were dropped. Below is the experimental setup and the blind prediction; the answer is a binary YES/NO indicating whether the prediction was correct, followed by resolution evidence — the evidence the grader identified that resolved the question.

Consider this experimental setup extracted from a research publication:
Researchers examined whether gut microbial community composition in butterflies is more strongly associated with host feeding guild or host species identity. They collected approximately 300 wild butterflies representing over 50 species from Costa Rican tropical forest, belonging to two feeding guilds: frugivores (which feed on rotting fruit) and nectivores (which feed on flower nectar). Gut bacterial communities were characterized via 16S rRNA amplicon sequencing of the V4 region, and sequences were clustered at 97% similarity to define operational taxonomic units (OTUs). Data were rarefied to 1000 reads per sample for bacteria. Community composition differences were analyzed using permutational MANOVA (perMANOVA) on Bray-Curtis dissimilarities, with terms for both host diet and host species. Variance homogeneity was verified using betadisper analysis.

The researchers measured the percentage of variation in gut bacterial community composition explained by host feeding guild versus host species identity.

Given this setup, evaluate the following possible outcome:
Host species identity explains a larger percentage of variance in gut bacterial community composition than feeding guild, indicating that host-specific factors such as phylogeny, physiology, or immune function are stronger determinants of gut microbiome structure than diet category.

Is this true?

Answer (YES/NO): YES